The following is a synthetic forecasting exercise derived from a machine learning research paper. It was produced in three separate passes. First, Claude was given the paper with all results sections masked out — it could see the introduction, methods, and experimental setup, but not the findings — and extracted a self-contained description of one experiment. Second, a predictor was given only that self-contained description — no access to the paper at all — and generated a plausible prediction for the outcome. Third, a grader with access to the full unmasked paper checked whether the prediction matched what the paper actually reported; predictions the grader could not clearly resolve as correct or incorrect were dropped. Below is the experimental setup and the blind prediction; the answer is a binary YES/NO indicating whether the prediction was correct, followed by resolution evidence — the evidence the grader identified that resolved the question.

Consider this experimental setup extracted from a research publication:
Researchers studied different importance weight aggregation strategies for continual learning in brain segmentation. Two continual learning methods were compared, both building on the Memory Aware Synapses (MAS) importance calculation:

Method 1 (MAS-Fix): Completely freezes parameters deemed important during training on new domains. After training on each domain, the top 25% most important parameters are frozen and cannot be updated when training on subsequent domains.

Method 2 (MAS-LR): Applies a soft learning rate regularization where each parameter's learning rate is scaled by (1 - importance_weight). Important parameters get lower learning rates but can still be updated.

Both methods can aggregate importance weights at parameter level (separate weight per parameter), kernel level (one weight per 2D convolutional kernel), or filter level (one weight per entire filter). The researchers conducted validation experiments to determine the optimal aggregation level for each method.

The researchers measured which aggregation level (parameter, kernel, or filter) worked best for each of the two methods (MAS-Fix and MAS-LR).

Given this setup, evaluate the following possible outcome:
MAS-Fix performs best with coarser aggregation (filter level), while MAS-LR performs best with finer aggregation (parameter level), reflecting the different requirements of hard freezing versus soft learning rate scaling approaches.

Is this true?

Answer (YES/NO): NO